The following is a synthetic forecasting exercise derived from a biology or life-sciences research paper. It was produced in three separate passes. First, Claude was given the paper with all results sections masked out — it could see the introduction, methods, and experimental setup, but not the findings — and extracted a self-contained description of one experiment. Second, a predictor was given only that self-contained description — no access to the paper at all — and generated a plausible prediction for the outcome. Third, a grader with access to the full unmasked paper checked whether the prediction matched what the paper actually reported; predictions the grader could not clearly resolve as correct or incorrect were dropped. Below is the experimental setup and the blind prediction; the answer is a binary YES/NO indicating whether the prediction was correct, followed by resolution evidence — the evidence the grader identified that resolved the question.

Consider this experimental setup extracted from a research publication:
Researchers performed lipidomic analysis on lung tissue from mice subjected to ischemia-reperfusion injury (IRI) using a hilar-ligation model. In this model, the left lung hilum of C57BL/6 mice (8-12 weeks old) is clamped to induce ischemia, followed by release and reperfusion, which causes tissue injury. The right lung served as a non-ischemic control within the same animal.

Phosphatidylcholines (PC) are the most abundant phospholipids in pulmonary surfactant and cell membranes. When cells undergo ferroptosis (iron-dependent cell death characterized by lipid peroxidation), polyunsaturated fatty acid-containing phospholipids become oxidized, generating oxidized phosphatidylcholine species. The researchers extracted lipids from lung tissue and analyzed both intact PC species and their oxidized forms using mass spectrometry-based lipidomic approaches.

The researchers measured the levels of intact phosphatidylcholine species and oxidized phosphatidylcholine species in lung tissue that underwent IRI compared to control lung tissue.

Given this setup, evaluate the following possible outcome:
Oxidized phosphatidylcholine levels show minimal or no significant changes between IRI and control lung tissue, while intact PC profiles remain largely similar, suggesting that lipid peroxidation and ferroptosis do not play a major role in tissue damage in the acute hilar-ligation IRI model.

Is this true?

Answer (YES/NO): NO